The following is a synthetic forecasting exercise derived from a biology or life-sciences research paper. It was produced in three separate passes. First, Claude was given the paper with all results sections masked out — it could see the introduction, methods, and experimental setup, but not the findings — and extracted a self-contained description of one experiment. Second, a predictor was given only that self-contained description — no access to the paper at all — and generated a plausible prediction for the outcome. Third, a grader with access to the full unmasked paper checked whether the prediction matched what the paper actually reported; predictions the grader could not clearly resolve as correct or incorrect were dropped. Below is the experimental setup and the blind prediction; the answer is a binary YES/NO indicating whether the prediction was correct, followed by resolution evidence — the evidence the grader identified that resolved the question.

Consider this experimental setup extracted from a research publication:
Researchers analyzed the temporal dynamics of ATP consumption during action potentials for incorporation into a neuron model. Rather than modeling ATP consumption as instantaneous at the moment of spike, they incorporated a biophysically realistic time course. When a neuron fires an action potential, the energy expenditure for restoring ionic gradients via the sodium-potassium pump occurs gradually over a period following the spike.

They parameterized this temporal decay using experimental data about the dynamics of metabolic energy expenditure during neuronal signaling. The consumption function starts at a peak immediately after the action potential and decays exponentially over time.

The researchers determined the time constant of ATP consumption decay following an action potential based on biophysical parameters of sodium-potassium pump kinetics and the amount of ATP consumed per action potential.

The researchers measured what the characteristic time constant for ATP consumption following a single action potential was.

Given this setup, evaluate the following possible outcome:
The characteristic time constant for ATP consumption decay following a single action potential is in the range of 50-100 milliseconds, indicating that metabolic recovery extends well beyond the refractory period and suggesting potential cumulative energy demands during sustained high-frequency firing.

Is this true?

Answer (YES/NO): NO